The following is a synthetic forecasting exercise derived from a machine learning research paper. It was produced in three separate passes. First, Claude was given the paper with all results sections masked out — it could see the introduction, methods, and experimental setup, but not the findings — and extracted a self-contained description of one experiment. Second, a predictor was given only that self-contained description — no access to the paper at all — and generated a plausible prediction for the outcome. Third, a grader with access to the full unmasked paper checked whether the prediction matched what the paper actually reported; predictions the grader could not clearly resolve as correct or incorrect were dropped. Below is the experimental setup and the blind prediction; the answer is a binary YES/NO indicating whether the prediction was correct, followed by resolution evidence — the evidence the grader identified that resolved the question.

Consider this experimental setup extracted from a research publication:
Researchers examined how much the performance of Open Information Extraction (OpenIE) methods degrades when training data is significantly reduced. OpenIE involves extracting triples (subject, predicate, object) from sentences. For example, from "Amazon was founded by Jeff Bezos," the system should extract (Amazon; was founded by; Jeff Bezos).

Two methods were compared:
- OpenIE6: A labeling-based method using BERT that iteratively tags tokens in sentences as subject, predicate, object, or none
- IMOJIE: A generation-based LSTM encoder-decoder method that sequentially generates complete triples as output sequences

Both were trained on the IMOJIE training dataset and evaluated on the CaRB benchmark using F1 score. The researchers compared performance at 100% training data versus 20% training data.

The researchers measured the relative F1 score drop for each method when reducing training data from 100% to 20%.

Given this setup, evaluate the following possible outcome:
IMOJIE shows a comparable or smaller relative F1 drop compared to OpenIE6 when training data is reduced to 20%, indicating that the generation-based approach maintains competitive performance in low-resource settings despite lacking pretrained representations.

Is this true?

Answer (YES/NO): NO